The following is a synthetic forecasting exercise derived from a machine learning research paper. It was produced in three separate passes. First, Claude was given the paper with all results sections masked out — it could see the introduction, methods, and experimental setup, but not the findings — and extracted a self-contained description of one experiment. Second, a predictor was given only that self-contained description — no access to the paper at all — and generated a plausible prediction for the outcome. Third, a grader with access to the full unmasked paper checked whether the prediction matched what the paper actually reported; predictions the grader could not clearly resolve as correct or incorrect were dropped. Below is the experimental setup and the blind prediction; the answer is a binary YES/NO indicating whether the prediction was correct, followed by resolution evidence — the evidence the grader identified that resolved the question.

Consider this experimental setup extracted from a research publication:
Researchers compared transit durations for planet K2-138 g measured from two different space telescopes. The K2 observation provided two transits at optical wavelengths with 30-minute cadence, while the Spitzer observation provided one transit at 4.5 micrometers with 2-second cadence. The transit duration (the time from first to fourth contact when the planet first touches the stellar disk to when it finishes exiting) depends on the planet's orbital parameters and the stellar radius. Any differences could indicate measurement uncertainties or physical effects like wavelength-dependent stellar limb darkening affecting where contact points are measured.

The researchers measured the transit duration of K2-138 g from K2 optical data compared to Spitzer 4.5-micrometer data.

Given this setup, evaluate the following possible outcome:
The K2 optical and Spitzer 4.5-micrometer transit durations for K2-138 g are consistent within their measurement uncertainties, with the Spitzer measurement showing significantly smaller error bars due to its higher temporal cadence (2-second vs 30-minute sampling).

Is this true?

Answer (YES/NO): NO